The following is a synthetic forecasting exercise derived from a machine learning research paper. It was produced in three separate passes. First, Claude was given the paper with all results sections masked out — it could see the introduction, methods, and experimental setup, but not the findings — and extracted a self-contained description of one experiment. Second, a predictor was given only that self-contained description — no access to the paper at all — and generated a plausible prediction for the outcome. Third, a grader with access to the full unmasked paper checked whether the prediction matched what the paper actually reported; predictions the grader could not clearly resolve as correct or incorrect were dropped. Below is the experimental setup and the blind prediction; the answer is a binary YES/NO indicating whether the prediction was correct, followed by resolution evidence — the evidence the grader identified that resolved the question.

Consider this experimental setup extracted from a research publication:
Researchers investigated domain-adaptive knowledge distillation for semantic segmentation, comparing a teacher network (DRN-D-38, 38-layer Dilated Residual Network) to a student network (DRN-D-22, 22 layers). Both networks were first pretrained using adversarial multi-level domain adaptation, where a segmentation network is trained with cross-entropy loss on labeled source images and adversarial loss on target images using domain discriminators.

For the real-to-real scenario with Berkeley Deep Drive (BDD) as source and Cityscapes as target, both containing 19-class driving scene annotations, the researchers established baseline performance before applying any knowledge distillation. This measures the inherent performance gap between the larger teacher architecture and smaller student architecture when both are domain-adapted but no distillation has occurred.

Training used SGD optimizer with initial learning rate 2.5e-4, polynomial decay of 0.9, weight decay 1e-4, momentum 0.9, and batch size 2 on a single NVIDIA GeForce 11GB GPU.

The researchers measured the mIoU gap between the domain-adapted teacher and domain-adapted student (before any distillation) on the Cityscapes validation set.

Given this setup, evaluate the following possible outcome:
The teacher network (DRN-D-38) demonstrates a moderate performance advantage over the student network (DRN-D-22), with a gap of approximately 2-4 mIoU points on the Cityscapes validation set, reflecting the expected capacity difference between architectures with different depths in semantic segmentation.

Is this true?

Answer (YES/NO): YES